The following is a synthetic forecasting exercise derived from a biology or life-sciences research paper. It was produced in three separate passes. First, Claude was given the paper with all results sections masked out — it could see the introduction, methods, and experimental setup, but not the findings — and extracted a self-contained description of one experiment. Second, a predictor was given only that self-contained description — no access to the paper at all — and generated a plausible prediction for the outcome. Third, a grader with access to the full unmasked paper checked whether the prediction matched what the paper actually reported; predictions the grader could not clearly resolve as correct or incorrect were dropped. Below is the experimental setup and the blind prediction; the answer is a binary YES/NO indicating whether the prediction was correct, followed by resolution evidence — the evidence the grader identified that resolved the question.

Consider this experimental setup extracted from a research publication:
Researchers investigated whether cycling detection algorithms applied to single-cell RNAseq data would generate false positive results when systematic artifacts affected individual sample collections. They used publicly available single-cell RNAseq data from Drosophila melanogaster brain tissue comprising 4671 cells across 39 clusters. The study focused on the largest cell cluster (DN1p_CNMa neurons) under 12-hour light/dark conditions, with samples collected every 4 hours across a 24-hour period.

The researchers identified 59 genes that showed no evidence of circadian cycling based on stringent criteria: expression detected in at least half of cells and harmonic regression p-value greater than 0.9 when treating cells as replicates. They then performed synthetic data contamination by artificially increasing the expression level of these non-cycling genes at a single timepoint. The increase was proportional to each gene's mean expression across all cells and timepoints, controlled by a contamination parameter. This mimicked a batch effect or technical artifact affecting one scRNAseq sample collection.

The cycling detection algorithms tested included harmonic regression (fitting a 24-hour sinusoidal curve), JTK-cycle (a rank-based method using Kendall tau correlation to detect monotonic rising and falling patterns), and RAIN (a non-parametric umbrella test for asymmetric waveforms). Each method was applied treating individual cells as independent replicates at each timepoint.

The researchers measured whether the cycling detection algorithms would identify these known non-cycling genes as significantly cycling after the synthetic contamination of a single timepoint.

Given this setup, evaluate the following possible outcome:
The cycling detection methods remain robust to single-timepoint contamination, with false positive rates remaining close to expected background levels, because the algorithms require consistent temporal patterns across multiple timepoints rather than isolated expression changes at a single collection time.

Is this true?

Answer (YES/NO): NO